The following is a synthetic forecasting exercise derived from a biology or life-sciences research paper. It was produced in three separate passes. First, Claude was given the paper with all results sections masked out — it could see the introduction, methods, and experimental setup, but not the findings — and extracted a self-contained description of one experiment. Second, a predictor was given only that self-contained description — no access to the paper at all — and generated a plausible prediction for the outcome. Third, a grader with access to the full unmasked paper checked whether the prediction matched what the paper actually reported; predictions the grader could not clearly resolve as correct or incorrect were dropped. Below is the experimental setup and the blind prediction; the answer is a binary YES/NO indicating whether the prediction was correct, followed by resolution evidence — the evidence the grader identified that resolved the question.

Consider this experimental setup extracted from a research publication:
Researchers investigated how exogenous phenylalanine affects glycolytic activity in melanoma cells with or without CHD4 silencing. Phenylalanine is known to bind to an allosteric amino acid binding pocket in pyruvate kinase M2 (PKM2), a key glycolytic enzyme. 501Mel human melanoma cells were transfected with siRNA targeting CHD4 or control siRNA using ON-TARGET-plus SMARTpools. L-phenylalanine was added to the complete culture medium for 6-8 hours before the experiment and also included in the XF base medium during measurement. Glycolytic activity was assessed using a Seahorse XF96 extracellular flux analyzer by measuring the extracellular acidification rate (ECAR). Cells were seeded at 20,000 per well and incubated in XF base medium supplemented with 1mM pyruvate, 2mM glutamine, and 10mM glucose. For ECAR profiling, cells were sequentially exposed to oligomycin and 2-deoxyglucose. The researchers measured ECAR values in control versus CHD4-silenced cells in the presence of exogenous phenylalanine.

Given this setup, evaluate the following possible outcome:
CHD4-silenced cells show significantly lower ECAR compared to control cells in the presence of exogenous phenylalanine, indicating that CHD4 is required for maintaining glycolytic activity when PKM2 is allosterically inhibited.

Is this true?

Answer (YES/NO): NO